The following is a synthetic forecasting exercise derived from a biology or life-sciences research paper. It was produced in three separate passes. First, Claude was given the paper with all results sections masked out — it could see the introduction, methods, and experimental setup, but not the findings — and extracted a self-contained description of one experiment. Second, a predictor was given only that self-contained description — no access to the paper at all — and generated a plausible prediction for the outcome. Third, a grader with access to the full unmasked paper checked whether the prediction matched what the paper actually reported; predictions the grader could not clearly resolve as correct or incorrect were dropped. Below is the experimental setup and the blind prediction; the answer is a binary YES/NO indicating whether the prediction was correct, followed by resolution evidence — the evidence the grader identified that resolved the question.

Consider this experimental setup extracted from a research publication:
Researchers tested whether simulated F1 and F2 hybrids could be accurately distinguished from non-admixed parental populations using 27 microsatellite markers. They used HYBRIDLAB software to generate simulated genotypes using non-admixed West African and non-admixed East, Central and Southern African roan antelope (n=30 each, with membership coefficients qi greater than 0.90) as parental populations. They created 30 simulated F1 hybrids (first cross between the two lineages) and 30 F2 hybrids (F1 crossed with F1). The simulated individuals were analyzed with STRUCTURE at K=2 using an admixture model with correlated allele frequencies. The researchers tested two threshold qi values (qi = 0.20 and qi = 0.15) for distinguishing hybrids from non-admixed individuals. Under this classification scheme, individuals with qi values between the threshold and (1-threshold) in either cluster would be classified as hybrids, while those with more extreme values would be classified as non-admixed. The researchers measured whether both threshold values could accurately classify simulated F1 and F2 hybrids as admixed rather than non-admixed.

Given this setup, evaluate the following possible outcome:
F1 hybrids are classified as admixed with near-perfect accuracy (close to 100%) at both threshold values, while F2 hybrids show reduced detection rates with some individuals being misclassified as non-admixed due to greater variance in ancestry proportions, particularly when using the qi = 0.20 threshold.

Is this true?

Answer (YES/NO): NO